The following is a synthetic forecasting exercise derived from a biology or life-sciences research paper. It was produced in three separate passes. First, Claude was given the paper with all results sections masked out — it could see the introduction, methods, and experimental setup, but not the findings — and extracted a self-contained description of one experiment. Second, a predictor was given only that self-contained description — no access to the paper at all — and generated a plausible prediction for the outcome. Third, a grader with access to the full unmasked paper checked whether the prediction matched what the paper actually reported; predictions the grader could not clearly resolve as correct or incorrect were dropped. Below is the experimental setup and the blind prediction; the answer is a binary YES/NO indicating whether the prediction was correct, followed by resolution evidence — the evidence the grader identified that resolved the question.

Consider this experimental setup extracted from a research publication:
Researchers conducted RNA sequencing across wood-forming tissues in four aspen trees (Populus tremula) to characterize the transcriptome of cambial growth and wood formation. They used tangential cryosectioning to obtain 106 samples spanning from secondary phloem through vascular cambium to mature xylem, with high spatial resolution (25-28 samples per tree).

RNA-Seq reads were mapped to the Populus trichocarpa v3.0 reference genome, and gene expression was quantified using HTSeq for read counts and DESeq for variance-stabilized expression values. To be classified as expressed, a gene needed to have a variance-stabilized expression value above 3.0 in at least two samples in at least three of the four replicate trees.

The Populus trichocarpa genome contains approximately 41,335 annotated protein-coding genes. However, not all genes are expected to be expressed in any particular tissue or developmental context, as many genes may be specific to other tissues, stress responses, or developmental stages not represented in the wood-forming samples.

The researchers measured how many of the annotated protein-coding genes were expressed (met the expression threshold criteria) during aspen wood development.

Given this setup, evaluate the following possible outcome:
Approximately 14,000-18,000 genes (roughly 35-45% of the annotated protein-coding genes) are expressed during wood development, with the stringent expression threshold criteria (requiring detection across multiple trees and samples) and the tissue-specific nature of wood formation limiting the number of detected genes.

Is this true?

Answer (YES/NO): NO